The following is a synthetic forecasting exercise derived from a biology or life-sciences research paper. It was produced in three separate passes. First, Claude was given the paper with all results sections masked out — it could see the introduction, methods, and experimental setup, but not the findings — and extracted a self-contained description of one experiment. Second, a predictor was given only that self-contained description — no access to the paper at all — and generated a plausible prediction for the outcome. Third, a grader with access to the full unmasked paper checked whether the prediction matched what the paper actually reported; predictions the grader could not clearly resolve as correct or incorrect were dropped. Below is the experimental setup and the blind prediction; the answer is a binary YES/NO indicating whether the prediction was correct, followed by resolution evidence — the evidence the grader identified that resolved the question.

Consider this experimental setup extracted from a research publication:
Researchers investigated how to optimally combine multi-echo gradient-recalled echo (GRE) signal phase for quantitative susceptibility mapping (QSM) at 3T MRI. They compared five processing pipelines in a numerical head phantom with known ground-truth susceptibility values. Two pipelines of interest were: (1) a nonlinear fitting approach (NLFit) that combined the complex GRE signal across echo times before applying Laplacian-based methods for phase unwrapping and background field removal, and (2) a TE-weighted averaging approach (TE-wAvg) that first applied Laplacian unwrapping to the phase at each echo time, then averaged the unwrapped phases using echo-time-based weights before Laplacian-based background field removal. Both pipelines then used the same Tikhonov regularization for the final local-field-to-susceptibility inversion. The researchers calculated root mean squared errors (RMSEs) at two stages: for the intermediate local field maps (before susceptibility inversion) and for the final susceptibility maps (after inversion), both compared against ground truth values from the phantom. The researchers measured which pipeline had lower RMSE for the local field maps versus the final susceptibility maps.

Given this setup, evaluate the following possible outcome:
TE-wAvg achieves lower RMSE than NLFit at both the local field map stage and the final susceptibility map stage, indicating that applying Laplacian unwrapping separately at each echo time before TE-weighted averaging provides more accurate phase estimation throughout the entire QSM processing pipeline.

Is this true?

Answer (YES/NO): NO